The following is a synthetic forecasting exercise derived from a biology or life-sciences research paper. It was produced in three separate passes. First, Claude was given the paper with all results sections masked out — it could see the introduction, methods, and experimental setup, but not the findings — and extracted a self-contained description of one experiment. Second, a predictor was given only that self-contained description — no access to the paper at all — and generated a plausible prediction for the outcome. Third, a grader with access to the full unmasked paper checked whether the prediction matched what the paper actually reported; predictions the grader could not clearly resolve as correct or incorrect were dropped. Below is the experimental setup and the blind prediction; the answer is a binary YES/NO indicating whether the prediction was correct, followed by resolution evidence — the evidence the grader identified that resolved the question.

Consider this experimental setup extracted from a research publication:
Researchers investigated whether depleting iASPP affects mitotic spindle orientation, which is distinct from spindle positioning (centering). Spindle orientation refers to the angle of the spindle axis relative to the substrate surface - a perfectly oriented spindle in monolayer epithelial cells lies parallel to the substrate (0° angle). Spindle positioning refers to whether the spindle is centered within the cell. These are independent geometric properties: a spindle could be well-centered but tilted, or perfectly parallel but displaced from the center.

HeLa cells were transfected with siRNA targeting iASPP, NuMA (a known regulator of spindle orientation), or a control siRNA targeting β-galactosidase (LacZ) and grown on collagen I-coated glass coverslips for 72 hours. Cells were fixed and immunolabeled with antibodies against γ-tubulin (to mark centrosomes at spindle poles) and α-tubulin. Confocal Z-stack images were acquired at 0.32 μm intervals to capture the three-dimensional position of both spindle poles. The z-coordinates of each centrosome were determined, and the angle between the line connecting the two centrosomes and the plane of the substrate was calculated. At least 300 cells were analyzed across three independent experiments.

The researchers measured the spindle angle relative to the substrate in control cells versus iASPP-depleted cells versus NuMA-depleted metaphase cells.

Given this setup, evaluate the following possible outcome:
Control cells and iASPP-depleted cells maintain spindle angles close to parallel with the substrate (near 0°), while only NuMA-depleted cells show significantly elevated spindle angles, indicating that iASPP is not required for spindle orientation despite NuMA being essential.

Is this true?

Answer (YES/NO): NO